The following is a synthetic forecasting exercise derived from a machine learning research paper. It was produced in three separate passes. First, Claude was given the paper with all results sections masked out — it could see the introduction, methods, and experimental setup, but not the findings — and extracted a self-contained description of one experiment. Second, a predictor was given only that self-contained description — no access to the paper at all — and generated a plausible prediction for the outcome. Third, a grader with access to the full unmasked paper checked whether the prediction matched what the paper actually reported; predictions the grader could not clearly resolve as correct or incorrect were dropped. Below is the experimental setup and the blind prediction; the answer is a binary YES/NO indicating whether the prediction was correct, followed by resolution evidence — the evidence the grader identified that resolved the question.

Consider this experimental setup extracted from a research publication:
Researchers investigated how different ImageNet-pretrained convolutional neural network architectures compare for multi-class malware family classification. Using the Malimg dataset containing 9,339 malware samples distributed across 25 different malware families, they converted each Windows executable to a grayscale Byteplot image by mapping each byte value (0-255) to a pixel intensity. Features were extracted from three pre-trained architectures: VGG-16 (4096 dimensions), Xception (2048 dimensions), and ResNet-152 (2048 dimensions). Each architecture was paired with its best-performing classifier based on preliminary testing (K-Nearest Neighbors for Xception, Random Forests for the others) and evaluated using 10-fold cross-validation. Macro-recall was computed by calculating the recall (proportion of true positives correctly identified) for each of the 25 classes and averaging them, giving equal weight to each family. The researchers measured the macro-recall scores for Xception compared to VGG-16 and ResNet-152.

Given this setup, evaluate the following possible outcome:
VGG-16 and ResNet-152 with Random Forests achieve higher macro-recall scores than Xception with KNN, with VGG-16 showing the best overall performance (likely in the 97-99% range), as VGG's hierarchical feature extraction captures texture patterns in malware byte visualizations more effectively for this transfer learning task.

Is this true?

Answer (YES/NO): NO